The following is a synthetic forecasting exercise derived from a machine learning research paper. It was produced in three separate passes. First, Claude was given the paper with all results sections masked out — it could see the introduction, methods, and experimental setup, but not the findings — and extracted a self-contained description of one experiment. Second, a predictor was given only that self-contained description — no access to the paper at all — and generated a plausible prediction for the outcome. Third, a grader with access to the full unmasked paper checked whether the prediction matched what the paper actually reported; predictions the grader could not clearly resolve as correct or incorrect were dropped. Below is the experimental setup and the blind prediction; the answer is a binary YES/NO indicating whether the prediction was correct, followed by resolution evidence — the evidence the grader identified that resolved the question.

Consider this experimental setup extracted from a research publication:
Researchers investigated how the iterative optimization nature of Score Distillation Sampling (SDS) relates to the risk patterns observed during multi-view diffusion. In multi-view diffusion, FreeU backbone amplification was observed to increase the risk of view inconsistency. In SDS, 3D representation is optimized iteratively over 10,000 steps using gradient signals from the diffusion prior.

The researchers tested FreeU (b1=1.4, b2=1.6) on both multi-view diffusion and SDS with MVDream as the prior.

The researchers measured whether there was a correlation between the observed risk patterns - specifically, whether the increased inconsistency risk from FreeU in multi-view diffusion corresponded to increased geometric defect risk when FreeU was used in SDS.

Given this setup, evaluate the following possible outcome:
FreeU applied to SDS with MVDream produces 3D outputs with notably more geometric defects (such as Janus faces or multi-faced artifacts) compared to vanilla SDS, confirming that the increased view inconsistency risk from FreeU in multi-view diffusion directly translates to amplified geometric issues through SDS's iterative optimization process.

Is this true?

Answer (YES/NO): NO